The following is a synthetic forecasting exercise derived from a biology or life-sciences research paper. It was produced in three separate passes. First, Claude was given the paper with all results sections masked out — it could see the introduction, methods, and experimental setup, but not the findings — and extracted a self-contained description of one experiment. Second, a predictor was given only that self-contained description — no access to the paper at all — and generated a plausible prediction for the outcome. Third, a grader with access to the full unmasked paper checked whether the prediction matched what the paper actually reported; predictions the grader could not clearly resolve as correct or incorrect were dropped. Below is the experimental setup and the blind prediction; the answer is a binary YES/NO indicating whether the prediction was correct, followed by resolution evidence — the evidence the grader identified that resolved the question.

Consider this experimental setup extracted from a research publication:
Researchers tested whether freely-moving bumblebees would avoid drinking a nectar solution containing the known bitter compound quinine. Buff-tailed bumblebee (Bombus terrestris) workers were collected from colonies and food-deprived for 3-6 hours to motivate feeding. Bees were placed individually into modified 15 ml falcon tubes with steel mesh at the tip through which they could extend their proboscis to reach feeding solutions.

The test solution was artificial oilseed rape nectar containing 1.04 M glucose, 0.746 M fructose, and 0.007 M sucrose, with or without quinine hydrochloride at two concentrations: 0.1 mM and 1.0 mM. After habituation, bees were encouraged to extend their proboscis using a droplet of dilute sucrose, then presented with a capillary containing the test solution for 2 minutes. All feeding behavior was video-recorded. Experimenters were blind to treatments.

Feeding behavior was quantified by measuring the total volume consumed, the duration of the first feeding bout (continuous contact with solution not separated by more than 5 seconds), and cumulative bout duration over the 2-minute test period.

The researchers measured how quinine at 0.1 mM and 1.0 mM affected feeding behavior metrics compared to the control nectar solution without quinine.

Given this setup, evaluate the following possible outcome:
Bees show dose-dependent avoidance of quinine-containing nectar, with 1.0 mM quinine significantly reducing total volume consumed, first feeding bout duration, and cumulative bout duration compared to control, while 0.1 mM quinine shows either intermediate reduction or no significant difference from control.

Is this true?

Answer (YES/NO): YES